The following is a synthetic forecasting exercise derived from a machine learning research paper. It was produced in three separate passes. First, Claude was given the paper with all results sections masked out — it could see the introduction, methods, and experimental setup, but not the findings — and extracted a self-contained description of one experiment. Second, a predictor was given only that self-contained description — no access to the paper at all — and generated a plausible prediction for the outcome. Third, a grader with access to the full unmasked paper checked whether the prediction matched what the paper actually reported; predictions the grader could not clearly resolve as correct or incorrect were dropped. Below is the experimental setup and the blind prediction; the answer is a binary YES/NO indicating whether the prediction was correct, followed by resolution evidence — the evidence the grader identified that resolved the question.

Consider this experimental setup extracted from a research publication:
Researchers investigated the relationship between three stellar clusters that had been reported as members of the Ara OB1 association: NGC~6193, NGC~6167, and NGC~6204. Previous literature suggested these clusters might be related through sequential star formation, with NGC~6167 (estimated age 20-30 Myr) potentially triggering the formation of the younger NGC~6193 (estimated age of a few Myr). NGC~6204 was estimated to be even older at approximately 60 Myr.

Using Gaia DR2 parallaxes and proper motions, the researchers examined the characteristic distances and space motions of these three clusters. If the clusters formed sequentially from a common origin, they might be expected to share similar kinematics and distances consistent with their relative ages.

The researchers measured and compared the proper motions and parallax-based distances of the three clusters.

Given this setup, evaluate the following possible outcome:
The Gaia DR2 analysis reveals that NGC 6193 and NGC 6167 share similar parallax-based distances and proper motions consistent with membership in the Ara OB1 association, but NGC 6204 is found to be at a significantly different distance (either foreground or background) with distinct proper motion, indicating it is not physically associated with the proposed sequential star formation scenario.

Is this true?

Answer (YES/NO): NO